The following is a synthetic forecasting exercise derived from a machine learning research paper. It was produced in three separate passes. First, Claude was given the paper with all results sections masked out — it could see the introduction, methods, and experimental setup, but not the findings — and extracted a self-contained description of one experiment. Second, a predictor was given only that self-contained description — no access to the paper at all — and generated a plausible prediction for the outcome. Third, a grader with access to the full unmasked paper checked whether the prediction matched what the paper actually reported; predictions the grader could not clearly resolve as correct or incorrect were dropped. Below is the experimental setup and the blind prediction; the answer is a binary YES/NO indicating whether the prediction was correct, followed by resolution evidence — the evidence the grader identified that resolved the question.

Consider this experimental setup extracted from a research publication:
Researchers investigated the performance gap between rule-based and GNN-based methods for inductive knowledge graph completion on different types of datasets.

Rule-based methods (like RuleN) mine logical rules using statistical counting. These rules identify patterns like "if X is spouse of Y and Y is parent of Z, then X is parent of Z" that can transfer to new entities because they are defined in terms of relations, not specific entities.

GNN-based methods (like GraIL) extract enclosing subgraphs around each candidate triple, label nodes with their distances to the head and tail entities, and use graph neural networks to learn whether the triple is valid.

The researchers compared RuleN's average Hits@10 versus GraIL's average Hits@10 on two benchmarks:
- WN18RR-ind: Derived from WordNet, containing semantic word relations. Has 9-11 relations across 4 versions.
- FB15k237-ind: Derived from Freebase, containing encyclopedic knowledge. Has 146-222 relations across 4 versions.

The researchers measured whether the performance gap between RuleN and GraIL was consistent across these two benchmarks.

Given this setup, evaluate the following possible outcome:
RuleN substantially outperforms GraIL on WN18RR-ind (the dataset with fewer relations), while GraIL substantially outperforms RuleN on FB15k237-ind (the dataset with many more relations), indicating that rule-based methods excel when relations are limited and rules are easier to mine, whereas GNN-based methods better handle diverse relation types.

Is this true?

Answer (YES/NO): NO